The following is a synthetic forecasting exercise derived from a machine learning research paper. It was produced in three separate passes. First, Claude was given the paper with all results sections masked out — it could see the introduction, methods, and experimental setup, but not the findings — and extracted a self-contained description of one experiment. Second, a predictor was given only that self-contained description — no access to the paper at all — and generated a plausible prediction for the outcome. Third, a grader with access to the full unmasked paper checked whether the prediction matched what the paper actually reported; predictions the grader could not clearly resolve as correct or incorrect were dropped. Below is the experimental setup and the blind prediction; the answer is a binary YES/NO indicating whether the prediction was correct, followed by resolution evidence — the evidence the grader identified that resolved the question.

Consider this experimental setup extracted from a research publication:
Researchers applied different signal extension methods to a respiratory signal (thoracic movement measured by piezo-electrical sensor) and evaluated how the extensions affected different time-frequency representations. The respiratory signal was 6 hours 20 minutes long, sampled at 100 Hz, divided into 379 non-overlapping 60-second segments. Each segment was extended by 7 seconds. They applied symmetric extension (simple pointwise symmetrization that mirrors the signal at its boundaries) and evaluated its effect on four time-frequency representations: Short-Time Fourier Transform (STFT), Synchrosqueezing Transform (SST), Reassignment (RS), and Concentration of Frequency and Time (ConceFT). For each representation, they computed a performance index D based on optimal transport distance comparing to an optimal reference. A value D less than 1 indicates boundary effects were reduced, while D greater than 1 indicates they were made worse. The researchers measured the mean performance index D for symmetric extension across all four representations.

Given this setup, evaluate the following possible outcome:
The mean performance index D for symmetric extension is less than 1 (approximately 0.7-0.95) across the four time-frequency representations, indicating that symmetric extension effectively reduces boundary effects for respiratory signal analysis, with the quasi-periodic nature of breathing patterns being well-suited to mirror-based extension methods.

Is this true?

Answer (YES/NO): NO